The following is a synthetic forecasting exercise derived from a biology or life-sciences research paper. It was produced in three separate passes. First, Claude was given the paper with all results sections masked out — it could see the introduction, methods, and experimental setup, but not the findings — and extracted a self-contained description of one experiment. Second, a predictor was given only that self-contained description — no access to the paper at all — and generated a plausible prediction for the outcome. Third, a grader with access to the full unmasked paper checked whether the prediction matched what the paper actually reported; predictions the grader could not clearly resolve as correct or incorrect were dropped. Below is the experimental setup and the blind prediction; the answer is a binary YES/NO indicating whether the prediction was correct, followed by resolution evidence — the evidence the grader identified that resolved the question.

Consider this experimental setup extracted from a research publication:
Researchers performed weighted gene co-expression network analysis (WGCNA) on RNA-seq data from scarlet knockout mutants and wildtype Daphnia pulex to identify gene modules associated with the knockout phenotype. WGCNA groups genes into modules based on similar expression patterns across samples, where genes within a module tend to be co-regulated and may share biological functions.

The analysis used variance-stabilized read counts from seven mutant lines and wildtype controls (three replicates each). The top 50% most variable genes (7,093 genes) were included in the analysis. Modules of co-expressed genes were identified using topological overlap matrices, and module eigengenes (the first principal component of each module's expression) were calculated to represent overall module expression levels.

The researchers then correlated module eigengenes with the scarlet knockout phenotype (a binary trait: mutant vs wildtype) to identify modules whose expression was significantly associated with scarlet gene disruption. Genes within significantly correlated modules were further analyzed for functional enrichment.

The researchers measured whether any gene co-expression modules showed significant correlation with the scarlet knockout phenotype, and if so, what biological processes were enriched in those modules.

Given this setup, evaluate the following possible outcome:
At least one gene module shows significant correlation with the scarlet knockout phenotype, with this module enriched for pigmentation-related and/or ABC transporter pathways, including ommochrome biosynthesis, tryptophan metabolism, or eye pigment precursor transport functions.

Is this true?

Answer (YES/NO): NO